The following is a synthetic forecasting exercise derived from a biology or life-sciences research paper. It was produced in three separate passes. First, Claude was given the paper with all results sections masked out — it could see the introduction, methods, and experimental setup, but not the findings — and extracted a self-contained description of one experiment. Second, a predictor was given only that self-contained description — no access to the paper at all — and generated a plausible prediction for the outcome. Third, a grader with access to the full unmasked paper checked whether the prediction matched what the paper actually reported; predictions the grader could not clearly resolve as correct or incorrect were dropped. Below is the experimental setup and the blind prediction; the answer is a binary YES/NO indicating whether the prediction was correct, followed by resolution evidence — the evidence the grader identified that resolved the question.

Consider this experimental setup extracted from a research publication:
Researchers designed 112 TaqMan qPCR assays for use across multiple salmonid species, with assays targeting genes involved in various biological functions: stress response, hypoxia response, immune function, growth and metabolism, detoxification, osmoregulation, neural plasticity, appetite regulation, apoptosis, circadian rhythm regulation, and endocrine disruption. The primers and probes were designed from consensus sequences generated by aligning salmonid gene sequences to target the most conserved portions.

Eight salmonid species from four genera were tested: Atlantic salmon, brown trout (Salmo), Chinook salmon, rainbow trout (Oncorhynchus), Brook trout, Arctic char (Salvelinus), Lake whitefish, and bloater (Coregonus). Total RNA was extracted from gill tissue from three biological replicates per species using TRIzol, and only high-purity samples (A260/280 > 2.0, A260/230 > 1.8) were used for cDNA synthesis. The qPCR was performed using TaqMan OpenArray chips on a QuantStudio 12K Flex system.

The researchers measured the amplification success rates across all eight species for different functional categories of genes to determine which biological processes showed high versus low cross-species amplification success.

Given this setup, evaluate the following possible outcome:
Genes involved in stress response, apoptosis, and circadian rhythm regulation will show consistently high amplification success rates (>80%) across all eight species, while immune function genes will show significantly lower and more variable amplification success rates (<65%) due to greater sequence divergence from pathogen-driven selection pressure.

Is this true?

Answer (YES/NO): NO